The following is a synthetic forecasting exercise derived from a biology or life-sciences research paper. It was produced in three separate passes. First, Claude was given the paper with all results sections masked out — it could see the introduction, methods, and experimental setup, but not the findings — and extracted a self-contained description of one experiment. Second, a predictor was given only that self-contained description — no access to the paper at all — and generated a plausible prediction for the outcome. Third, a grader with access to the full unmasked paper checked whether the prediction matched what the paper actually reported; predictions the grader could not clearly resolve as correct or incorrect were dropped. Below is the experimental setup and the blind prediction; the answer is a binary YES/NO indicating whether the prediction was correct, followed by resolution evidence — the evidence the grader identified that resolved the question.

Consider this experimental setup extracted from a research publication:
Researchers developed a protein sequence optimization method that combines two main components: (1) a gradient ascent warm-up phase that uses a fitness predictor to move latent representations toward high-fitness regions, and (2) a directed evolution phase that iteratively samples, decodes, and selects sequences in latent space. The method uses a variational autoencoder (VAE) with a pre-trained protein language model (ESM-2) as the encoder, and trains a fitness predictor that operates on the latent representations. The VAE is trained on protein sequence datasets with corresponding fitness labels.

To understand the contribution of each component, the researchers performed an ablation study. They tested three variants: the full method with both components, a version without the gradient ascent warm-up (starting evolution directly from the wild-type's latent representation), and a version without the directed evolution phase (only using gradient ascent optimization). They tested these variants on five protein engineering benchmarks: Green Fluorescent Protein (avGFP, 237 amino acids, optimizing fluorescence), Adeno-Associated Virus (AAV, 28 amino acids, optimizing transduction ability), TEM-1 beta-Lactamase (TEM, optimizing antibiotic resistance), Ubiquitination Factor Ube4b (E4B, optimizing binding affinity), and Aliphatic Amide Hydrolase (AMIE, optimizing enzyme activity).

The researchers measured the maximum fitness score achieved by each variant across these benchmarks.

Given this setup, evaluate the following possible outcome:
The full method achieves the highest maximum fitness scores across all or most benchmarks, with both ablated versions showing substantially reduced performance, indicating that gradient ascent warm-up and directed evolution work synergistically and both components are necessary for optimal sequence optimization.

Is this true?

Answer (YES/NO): YES